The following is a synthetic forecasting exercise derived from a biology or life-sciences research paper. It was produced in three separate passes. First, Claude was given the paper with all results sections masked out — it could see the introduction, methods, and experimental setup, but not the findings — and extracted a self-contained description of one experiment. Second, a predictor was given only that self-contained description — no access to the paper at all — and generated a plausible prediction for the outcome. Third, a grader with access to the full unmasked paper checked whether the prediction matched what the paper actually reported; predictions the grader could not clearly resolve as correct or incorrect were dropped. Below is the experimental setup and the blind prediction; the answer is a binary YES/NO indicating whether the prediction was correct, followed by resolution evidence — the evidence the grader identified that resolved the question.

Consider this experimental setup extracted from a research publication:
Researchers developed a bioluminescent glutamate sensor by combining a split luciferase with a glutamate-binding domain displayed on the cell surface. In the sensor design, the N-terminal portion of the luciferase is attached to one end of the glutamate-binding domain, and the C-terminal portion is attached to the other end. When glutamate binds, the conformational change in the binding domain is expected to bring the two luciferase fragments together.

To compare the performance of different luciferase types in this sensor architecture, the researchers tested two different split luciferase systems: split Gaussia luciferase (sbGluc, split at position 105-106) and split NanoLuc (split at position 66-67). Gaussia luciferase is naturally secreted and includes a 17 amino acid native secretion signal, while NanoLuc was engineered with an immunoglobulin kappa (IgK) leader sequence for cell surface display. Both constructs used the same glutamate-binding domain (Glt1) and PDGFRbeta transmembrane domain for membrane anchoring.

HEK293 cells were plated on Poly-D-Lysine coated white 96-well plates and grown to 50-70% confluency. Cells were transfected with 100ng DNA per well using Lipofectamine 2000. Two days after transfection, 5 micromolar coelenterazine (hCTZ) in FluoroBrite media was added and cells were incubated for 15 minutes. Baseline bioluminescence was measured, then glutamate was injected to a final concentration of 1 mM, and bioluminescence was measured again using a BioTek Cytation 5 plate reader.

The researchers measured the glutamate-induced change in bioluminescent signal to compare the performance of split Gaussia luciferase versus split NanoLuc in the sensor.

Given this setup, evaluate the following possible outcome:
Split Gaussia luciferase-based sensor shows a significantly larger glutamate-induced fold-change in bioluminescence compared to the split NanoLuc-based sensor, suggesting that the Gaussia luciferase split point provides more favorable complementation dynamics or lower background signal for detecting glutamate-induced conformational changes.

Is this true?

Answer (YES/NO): NO